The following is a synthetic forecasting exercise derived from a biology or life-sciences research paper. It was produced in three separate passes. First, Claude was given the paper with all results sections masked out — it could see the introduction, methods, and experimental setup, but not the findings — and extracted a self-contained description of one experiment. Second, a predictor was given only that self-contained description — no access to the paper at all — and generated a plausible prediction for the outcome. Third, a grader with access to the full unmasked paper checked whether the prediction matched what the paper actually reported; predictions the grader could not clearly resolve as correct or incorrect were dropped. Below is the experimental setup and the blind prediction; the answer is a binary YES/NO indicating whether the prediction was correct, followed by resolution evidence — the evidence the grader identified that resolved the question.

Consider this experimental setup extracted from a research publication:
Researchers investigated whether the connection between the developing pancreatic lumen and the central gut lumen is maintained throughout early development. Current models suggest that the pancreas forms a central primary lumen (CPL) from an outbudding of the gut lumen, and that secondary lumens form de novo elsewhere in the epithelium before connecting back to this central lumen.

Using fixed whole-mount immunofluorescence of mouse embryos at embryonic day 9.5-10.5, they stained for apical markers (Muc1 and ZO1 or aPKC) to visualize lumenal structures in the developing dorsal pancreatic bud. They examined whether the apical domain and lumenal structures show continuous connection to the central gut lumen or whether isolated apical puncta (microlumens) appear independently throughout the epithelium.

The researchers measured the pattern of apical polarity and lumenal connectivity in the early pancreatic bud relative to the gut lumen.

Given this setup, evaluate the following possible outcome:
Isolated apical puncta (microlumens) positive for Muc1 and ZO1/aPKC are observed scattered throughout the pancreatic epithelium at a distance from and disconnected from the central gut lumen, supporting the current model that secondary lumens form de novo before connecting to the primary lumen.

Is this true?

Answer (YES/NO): NO